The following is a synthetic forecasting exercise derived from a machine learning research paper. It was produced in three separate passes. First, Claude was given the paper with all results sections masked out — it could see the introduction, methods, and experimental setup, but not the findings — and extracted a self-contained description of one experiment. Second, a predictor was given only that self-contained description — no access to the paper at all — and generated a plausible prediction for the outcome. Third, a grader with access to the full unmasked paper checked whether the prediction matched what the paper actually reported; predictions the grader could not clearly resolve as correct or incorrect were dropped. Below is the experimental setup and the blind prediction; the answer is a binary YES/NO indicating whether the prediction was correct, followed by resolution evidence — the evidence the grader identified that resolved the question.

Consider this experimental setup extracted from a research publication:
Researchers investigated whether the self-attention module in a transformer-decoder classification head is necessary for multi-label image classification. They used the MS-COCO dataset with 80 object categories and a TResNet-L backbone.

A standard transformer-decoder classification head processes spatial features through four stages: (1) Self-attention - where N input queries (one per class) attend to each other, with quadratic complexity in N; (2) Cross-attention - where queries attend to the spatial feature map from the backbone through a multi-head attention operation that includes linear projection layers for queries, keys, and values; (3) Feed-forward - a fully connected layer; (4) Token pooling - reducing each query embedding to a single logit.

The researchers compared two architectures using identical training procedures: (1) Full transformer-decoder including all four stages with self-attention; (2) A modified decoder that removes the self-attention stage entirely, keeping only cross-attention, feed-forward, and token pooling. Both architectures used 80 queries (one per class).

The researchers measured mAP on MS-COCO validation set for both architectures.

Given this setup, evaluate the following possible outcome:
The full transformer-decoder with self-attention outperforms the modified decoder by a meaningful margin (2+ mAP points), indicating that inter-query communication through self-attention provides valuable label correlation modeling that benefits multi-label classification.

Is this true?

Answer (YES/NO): NO